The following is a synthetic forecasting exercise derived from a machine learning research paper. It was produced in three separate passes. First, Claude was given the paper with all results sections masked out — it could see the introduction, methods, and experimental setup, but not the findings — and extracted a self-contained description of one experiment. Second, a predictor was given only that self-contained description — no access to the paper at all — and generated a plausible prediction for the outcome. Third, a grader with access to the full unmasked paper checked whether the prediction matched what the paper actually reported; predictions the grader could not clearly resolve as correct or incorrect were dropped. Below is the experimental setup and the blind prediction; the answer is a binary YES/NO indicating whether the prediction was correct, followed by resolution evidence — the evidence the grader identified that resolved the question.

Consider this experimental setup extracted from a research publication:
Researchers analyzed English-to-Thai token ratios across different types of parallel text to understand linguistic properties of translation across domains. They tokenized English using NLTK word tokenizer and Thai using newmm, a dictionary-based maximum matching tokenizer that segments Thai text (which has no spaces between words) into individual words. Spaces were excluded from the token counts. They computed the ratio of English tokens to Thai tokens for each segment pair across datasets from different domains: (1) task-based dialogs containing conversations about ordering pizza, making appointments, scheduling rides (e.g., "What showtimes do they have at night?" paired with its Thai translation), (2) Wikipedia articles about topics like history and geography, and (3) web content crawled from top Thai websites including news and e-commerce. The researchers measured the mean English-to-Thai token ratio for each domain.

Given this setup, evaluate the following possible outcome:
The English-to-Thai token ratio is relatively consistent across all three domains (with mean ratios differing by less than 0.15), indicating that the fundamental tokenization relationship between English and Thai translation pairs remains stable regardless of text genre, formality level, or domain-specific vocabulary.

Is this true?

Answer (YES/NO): NO